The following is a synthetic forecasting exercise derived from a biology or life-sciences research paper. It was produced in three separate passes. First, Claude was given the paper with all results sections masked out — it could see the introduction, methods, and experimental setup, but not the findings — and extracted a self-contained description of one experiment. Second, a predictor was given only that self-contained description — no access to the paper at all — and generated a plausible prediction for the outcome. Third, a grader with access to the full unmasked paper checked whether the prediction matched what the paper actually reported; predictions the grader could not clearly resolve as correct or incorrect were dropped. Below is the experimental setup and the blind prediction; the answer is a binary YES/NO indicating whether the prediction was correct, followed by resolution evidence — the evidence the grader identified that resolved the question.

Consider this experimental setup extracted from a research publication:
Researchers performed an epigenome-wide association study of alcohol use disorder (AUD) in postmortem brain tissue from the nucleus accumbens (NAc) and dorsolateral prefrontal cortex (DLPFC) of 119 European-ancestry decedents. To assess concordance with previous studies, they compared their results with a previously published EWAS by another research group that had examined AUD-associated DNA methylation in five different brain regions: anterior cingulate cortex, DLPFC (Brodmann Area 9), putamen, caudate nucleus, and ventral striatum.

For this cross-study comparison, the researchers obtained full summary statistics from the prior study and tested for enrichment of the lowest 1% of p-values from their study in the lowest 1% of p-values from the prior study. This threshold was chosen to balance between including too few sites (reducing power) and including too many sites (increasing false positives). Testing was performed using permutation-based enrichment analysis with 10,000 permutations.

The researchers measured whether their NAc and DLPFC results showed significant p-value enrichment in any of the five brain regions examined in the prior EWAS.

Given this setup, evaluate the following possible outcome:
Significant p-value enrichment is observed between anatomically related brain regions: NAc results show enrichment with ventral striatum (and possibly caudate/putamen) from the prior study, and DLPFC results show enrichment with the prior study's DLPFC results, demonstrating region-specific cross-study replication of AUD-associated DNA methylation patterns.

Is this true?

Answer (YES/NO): NO